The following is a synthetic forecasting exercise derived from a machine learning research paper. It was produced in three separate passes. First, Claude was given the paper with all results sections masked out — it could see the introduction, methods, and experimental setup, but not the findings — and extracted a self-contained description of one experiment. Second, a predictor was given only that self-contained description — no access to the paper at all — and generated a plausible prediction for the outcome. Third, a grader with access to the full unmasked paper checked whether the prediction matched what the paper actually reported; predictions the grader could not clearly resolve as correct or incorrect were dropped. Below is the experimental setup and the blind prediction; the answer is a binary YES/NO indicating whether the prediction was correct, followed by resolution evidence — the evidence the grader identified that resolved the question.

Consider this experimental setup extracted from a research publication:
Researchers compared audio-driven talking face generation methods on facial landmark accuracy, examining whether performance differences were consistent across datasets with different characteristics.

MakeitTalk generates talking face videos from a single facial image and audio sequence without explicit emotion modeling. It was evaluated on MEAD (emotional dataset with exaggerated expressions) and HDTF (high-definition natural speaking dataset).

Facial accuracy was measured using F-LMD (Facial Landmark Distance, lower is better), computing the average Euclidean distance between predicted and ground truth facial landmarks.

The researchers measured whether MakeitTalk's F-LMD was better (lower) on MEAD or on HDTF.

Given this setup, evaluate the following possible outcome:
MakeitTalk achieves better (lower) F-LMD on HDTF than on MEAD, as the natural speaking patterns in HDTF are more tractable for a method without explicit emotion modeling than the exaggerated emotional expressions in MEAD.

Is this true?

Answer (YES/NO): NO